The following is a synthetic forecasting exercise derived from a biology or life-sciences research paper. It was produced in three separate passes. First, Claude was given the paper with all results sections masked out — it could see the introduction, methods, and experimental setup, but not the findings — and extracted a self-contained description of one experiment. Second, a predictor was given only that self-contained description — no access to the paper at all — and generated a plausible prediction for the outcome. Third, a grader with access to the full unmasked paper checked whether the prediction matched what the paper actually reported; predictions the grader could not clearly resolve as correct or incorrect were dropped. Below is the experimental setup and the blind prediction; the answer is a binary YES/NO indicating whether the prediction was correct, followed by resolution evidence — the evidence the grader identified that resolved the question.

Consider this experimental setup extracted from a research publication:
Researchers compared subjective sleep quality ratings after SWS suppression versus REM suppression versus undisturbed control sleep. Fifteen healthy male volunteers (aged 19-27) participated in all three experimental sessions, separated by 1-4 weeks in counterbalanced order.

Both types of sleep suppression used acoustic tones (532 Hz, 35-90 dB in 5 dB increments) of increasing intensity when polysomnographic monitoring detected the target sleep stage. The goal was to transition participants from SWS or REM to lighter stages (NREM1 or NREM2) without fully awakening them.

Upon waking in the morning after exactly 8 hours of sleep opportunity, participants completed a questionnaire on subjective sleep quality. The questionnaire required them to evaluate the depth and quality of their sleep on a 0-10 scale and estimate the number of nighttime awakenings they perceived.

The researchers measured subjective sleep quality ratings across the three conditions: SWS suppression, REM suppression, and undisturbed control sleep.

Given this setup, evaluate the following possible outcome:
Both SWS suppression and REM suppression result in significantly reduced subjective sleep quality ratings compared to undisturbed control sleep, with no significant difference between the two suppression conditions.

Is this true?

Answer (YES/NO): NO